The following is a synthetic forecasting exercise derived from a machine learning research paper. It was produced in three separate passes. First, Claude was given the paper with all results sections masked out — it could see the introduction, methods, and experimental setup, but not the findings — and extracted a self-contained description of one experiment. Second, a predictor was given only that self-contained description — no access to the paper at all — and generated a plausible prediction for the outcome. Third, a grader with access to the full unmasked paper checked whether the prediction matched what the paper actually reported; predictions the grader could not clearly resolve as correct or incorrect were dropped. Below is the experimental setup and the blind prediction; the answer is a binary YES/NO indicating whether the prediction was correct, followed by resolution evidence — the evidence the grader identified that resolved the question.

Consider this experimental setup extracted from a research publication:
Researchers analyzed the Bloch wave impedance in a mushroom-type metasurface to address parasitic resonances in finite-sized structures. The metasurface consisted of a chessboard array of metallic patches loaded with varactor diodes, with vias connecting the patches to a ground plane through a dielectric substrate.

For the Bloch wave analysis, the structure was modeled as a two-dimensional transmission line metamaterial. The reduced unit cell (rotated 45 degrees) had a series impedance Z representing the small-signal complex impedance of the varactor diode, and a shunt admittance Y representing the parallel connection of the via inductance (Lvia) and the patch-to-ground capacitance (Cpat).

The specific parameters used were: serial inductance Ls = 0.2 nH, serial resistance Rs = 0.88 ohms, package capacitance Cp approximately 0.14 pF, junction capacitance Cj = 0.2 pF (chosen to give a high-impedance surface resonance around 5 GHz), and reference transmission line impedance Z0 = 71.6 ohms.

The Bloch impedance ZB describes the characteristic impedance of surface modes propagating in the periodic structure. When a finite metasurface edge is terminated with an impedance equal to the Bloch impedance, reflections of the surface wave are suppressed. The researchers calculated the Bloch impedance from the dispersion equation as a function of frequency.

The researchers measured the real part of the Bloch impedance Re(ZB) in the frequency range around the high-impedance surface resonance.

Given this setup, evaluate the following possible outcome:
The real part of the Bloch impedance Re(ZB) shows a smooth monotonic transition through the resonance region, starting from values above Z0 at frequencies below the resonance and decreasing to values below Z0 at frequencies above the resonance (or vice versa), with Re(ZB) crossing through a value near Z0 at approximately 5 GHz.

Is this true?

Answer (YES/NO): NO